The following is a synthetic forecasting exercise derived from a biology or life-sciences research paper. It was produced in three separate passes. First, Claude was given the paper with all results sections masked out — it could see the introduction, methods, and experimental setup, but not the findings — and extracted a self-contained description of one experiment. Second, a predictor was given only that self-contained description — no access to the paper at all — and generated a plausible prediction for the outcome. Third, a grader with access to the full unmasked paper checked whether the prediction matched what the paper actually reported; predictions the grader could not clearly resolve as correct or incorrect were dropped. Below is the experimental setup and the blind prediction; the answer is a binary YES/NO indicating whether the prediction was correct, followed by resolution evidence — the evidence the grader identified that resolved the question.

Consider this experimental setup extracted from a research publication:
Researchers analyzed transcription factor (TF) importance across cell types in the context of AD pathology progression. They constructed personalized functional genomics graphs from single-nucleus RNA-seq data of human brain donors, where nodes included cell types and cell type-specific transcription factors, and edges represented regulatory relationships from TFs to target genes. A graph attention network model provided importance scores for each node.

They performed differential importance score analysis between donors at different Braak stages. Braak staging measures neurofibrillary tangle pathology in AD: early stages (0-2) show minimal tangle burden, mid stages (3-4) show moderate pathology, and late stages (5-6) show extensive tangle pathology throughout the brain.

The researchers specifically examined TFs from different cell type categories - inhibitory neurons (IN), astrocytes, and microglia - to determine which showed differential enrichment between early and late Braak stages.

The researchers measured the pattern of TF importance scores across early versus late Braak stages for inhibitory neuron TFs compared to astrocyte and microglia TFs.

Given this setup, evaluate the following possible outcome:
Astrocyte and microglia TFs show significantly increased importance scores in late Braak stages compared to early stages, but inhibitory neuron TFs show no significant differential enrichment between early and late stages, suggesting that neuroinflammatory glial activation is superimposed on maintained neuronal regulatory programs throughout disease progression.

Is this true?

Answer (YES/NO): NO